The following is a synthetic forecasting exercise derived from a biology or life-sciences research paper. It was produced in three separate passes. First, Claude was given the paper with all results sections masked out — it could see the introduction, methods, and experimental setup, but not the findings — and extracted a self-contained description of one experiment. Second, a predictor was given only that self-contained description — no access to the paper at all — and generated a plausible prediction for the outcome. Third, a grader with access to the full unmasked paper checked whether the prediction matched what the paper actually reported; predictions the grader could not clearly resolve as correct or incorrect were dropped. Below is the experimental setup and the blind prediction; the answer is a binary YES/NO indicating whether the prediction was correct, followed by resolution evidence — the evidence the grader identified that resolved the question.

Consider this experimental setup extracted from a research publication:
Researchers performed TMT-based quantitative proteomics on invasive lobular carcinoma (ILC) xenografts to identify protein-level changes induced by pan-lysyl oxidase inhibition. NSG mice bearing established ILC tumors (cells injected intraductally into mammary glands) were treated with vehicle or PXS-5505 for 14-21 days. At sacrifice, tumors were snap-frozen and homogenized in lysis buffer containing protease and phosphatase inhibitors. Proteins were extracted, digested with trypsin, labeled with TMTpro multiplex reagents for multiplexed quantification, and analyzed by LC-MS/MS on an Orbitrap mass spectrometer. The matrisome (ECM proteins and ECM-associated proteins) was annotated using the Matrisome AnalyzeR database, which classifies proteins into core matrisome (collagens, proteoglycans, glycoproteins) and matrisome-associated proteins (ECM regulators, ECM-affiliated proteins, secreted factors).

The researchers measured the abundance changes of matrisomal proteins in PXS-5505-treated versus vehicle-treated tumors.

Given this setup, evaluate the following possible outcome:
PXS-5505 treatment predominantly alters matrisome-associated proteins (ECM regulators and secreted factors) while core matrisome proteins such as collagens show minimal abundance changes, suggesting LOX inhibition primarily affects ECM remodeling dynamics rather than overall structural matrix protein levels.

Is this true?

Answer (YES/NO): NO